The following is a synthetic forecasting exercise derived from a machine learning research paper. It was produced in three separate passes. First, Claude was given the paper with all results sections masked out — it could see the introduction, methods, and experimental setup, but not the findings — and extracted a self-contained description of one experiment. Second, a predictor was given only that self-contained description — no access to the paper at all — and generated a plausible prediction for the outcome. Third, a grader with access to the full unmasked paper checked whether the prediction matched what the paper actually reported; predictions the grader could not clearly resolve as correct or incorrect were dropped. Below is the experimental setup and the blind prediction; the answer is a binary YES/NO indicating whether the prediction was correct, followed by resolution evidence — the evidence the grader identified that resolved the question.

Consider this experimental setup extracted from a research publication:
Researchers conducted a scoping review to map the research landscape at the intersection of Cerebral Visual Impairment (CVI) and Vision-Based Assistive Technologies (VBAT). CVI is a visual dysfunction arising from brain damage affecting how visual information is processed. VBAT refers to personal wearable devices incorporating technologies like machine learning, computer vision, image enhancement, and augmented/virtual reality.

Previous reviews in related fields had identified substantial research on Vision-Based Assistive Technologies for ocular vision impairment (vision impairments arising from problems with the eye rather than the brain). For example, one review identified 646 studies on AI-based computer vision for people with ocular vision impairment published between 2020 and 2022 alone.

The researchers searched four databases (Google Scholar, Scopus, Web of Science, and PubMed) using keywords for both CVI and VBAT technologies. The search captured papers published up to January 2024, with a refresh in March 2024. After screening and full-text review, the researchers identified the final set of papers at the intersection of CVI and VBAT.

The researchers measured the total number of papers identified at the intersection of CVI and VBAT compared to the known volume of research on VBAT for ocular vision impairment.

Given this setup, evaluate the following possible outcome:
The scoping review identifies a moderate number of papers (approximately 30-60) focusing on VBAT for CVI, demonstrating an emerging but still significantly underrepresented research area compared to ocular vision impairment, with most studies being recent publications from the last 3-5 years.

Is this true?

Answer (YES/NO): NO